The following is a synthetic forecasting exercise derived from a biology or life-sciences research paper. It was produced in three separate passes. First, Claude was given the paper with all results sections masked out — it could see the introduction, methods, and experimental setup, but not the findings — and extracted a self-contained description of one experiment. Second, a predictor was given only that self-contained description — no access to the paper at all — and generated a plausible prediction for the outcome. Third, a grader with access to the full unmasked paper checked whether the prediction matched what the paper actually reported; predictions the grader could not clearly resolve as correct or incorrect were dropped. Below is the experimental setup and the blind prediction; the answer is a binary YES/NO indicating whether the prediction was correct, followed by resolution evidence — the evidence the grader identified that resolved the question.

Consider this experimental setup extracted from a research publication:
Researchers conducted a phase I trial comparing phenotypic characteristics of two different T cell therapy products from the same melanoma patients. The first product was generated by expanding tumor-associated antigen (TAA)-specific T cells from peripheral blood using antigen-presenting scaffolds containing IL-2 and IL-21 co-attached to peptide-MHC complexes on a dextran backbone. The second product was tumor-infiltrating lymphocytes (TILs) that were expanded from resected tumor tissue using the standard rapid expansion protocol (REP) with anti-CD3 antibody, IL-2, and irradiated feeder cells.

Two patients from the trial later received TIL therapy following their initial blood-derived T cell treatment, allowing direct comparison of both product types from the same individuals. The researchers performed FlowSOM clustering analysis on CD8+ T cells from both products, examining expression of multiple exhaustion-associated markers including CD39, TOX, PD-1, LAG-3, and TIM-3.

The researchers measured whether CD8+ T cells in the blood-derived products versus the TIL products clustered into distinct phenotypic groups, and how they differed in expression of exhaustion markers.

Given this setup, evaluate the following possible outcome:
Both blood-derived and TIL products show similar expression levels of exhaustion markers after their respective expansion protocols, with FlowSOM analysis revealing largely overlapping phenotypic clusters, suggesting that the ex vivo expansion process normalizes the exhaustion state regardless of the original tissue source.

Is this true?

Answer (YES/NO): NO